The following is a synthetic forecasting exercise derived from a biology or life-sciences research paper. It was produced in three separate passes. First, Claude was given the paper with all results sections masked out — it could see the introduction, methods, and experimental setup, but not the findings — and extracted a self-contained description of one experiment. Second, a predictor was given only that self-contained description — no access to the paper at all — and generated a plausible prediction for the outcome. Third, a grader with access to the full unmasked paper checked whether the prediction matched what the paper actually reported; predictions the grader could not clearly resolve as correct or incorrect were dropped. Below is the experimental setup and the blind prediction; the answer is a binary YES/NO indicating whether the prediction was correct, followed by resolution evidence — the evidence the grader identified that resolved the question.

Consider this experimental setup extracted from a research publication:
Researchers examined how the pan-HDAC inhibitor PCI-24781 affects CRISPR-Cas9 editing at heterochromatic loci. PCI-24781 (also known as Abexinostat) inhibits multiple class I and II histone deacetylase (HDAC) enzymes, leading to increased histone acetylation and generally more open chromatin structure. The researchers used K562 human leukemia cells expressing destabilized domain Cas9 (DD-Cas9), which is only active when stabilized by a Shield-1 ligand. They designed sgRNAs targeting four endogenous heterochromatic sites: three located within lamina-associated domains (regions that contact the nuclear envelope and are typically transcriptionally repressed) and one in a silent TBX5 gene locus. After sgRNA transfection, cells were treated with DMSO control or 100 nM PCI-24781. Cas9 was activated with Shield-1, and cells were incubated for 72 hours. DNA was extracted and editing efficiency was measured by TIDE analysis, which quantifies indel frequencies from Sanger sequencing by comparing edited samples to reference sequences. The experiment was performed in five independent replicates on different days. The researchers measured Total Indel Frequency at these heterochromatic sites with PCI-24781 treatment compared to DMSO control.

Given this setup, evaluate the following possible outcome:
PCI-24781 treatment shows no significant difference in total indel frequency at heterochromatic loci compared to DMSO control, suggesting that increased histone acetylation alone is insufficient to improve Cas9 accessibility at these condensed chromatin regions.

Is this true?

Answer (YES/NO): NO